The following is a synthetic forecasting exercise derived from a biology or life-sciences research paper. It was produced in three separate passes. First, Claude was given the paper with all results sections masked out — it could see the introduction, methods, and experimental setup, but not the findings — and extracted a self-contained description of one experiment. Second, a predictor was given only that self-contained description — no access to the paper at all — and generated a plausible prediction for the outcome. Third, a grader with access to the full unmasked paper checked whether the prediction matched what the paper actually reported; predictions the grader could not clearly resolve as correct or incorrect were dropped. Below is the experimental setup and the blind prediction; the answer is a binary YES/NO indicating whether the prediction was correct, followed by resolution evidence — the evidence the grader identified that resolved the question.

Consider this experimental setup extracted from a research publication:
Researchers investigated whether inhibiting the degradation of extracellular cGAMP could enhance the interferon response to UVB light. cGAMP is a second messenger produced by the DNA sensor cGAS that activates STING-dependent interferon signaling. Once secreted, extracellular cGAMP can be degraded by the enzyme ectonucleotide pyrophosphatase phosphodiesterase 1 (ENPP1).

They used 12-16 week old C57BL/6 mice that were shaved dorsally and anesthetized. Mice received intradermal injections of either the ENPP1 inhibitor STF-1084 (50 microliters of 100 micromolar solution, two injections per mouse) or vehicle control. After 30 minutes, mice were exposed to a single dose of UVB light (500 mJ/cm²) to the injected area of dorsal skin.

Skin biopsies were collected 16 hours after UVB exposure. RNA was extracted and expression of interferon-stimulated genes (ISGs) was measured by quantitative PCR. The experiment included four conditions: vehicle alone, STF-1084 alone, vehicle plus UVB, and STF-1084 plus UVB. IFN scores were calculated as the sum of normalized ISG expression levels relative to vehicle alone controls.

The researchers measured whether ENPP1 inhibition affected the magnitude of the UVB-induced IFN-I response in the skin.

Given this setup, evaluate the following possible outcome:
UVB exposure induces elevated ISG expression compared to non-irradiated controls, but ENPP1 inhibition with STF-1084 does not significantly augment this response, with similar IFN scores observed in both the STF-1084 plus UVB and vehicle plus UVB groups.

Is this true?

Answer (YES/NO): NO